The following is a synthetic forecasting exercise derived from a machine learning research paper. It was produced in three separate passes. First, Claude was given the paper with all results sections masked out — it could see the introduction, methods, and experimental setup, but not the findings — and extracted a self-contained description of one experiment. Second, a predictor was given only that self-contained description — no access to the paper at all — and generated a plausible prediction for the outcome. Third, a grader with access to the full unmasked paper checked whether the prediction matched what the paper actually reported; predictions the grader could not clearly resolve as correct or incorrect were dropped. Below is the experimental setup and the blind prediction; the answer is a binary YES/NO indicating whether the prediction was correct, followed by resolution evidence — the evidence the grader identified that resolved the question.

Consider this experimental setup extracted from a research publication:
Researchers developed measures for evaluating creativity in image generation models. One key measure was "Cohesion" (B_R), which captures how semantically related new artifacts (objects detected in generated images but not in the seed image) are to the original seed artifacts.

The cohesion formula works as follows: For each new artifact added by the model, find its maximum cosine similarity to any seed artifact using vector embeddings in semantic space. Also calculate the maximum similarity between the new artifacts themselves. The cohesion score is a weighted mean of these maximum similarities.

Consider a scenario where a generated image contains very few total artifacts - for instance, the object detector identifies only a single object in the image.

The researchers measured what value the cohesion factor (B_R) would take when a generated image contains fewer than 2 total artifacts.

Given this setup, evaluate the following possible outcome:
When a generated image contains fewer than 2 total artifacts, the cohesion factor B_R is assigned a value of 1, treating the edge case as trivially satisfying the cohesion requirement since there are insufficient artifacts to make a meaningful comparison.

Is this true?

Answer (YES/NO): NO